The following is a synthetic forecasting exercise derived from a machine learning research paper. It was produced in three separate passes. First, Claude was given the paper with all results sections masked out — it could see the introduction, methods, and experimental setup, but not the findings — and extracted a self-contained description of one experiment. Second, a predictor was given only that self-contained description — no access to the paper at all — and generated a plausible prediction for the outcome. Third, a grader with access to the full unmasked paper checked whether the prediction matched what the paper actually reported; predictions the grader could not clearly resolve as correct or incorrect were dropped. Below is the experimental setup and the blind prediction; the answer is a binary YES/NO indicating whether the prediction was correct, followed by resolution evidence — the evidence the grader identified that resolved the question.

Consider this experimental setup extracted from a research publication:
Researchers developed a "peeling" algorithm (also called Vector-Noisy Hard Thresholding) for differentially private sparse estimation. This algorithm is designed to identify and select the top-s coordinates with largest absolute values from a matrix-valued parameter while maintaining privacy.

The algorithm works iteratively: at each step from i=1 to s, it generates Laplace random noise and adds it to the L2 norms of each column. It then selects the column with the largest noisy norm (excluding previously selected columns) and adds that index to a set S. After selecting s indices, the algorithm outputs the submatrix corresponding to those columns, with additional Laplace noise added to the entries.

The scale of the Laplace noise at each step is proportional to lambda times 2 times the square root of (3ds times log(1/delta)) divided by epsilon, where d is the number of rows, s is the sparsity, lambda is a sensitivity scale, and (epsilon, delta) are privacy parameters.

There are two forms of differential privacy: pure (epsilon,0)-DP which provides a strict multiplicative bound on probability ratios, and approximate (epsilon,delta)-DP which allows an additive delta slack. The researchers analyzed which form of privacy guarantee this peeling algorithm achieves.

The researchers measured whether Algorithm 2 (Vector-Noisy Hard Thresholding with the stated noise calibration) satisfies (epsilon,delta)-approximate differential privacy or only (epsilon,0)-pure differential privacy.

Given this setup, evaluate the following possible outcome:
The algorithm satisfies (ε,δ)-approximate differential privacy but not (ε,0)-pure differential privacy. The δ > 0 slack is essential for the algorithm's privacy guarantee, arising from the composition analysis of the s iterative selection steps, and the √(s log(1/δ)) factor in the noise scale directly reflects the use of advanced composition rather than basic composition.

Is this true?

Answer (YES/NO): NO